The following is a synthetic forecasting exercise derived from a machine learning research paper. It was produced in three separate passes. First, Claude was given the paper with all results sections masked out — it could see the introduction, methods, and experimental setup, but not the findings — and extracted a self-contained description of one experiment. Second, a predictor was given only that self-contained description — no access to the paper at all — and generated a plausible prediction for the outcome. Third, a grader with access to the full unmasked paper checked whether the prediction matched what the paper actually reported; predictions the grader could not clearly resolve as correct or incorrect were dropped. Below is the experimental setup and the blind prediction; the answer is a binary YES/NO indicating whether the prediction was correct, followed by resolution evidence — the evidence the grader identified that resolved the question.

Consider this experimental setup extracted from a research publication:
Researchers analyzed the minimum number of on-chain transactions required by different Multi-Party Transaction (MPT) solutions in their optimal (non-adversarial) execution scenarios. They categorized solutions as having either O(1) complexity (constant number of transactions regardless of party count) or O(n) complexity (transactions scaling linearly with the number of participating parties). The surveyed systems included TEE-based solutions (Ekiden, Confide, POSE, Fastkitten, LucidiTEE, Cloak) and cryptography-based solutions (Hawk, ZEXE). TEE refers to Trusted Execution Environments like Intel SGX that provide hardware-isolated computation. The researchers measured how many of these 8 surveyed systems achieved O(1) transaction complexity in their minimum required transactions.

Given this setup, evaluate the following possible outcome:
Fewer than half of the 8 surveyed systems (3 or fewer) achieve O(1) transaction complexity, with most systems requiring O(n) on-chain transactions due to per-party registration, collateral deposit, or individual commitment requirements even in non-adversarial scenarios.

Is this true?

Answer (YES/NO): NO